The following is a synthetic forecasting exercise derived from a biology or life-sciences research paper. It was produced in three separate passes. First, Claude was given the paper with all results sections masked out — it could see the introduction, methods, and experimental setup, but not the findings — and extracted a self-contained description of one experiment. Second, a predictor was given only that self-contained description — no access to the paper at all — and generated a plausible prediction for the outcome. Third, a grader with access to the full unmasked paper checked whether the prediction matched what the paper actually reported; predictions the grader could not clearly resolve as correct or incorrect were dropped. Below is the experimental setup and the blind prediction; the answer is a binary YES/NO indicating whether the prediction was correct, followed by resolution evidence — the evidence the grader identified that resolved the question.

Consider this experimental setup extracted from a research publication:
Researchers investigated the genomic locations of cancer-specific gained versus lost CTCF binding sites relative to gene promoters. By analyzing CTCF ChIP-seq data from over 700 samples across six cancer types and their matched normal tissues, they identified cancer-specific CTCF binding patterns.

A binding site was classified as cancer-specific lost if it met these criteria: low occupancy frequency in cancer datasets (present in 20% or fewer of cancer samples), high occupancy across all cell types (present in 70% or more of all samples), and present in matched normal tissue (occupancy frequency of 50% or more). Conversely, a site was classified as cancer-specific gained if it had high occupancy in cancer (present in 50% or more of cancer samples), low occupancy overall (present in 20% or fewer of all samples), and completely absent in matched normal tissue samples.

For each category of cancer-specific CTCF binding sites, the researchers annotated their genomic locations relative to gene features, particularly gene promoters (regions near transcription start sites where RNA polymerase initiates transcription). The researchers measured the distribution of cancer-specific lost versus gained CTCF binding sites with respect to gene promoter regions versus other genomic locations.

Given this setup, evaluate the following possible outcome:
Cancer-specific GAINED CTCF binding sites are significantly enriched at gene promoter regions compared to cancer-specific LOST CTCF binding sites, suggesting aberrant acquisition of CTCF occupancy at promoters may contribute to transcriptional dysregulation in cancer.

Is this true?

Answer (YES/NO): NO